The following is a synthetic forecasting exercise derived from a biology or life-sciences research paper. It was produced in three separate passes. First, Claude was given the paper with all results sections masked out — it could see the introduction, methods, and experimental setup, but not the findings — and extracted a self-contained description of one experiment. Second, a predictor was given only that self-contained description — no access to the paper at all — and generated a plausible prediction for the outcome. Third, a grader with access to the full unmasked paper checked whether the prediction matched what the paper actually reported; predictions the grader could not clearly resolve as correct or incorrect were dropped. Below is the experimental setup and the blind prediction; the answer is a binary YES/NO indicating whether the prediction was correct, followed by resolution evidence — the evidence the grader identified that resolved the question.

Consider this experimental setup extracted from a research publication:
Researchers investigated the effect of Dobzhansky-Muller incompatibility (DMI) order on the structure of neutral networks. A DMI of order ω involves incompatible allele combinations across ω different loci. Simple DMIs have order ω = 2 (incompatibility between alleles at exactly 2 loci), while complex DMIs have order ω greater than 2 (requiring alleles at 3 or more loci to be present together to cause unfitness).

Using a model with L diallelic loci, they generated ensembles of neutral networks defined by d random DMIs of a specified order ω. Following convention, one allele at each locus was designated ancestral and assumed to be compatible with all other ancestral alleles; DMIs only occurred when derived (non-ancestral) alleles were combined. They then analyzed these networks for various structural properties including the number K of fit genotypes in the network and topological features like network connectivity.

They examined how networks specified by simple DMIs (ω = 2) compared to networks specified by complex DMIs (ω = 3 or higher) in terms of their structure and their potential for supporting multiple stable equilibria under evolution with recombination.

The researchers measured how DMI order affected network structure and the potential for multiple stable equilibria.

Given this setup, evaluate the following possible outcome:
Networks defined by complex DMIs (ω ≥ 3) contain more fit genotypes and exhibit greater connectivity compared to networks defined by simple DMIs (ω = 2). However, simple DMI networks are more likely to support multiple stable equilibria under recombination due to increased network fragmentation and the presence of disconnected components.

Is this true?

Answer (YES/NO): NO